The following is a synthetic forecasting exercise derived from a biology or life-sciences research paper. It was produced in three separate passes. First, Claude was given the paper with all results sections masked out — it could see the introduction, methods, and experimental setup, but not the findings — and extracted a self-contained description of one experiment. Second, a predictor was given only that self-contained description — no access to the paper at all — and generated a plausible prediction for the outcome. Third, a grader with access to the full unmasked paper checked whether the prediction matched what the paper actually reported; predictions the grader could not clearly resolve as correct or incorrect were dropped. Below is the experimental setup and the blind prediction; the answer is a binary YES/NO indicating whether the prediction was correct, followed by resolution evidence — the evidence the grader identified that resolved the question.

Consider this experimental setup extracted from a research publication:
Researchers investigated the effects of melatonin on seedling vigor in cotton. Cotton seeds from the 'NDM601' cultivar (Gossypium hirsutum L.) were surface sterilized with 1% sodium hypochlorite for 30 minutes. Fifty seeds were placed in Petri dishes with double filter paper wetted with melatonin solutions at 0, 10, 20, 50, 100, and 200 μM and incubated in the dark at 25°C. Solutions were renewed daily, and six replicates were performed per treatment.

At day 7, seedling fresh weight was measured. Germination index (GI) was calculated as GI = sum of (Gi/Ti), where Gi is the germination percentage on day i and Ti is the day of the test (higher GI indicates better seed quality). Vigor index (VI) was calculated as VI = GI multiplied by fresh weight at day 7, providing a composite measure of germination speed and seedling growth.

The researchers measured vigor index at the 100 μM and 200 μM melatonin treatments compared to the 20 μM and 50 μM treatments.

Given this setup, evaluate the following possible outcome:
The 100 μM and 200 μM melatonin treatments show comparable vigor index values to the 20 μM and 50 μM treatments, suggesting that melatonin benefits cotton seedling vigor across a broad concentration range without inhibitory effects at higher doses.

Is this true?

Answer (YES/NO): NO